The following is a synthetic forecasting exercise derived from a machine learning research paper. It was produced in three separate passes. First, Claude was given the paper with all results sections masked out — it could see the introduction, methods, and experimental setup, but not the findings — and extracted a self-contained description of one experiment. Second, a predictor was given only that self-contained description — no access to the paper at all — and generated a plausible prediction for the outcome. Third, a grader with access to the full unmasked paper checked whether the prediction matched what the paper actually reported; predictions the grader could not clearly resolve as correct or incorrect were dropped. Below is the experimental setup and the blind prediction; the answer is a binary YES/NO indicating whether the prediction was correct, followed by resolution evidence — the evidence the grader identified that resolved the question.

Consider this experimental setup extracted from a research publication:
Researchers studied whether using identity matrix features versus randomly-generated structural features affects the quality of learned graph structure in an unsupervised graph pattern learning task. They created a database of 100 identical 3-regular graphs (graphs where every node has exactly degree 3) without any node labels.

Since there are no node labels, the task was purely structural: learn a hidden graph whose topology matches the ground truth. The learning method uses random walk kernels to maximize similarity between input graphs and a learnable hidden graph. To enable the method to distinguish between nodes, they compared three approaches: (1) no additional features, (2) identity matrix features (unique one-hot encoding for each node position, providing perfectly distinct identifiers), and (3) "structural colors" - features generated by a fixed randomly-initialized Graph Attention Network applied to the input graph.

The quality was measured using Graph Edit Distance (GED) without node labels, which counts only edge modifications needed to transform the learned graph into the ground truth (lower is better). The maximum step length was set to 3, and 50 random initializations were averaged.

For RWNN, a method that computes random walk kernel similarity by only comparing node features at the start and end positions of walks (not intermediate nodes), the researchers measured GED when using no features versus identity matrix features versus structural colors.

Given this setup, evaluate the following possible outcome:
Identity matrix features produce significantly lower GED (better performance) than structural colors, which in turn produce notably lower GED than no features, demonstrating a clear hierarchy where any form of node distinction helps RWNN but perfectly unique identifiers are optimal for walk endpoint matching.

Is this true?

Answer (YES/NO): NO